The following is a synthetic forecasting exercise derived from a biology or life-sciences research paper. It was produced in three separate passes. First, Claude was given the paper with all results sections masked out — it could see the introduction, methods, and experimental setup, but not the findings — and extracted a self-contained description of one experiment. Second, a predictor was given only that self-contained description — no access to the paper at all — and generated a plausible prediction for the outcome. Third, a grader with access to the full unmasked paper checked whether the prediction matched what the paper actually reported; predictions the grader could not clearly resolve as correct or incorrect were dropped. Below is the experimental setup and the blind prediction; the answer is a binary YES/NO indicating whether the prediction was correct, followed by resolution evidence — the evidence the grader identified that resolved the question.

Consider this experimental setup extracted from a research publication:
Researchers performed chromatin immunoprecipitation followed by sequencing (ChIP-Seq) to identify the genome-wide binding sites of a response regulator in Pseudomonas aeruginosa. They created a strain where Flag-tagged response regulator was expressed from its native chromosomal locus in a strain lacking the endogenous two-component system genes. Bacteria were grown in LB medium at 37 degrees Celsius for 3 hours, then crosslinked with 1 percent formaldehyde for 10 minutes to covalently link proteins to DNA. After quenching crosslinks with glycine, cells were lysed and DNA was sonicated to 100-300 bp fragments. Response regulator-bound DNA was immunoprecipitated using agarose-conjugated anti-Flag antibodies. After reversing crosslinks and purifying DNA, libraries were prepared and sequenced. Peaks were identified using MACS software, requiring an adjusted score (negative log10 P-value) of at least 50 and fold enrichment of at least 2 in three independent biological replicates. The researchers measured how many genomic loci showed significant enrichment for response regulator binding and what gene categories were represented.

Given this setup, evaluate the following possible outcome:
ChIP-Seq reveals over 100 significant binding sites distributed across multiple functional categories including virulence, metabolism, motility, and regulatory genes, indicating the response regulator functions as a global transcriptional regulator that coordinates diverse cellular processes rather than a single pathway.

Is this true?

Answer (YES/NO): NO